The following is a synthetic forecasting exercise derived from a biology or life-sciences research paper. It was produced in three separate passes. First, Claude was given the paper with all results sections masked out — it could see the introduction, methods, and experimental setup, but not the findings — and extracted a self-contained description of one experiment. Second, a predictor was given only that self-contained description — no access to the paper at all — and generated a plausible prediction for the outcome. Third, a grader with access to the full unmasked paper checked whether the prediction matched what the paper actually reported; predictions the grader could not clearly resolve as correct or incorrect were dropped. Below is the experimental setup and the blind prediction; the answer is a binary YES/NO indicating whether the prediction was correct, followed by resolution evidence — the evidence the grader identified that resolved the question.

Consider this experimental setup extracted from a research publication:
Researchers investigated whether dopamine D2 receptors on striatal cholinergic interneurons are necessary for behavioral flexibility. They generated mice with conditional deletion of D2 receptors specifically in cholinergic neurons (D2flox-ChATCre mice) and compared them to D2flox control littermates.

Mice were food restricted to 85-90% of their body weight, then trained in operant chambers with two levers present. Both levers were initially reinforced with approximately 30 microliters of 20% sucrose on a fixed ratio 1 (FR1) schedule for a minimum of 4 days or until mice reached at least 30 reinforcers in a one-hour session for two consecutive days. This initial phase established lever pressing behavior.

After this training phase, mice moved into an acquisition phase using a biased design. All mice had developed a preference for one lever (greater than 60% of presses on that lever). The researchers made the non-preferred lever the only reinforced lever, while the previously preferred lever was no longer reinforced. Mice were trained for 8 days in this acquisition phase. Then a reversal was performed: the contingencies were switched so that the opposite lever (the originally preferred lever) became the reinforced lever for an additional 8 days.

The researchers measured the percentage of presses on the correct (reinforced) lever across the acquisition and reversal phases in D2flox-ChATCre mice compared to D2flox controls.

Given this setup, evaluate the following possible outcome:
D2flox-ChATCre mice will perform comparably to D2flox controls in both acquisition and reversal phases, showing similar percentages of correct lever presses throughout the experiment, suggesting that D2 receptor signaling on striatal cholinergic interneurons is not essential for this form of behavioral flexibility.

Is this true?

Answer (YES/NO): YES